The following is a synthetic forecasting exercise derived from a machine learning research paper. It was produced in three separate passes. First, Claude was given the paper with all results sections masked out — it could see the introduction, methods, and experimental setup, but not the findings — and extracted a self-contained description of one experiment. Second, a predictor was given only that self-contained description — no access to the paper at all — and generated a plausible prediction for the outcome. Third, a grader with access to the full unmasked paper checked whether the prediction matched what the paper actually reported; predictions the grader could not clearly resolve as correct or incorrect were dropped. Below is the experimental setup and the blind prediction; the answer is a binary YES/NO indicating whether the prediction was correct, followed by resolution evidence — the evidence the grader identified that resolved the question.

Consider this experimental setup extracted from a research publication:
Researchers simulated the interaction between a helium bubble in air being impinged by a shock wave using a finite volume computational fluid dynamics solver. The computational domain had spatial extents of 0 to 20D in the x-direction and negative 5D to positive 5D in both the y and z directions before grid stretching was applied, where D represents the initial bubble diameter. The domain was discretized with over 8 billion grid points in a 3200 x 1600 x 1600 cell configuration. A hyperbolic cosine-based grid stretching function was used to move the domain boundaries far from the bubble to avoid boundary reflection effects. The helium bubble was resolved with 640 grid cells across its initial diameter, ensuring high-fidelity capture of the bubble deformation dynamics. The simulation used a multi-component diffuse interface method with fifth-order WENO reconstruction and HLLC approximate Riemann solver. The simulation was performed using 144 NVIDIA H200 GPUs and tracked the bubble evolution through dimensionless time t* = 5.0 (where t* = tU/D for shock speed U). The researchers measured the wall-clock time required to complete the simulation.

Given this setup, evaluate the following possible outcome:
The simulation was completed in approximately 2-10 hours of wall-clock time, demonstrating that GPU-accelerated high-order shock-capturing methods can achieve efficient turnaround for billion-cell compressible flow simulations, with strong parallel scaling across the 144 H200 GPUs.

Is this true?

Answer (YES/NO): NO